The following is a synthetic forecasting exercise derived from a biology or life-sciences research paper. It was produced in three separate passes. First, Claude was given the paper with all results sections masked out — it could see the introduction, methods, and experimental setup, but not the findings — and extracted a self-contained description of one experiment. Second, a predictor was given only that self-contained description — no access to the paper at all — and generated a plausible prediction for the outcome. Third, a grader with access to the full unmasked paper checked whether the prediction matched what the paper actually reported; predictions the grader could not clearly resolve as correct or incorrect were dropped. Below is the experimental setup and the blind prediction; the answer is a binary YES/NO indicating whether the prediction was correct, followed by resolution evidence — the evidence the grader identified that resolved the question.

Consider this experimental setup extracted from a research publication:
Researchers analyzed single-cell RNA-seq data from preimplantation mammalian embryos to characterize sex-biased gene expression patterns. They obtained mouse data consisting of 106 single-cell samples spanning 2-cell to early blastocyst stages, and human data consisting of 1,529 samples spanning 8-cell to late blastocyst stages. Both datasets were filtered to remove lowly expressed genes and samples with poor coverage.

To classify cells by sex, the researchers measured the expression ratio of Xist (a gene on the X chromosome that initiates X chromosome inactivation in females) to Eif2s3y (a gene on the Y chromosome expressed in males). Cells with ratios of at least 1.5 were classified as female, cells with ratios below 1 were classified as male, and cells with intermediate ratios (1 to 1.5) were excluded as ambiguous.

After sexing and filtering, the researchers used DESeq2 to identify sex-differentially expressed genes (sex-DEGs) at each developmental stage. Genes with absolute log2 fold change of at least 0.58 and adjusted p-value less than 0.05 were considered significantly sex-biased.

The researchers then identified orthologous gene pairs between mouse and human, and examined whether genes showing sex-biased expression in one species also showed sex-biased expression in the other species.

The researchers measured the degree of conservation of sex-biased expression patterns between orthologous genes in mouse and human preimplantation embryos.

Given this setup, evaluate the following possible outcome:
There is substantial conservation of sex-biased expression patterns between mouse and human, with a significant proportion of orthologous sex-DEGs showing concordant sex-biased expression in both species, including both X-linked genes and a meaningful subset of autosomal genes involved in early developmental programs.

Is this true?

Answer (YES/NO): NO